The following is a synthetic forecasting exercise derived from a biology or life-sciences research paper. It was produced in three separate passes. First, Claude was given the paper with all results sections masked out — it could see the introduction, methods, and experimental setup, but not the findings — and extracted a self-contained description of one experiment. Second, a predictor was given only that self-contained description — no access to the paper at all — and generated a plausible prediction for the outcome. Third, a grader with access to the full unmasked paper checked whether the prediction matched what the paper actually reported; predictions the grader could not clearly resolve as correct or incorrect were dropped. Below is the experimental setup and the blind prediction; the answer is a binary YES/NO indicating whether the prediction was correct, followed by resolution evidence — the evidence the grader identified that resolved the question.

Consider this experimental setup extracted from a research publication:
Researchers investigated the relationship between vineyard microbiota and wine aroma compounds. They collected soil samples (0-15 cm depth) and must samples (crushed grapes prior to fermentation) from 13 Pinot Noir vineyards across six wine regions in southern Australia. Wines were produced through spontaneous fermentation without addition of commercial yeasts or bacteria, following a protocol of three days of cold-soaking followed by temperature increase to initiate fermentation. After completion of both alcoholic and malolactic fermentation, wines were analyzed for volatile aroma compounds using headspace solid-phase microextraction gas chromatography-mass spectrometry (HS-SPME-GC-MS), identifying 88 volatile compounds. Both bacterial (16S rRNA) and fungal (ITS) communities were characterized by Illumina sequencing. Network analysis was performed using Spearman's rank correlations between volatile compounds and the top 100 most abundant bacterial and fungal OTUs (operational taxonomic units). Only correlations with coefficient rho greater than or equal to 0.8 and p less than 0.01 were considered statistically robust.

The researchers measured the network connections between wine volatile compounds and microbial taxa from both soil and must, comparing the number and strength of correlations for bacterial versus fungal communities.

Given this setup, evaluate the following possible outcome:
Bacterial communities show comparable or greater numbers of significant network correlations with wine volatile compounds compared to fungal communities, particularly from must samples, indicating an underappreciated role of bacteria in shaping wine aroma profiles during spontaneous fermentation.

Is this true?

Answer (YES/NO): NO